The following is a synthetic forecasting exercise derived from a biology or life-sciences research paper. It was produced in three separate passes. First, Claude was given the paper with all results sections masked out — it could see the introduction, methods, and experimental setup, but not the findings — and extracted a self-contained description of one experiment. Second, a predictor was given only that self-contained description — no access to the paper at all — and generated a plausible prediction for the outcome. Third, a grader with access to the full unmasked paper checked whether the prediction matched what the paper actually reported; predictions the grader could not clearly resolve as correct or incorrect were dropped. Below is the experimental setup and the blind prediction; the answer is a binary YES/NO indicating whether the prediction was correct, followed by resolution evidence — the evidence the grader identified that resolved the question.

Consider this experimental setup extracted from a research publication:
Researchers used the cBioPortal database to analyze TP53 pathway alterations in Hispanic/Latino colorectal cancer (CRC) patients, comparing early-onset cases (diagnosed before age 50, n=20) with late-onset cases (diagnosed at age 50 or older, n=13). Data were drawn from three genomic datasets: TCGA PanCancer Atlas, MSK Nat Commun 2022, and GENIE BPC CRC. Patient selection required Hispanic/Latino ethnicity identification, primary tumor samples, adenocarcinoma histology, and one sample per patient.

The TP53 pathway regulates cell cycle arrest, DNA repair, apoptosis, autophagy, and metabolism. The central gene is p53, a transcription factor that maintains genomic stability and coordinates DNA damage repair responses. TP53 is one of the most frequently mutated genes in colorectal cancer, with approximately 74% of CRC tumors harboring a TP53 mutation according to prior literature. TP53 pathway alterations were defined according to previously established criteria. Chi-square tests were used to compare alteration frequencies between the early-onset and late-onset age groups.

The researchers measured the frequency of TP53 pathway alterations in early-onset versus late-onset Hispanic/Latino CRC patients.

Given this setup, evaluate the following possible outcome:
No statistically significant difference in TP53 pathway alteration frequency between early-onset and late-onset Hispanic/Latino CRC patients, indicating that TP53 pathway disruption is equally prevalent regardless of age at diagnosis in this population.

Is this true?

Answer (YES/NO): YES